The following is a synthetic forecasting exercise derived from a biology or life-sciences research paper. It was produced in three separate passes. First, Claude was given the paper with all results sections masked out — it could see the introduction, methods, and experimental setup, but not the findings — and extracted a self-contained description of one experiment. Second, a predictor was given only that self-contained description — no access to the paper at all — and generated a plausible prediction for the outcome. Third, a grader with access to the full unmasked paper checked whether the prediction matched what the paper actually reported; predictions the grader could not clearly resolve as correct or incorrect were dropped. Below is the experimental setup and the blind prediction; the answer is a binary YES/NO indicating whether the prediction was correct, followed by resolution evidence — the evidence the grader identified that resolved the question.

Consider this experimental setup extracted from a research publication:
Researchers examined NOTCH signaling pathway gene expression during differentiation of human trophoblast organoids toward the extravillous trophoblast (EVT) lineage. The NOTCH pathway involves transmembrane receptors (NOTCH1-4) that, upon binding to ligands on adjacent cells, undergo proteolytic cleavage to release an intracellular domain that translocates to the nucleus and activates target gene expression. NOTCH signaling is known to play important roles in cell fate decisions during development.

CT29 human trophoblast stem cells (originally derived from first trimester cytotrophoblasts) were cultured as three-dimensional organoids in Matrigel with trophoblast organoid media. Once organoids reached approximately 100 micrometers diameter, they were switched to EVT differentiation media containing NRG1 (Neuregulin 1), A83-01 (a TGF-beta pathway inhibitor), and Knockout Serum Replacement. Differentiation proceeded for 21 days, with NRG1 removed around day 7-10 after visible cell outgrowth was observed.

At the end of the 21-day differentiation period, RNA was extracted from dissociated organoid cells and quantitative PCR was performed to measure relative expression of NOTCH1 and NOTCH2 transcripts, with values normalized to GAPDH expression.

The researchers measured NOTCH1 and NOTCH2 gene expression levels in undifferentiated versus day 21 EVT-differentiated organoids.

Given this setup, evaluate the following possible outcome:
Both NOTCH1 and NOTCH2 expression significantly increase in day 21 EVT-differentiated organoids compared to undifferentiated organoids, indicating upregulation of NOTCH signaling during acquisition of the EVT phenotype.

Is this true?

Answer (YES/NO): YES